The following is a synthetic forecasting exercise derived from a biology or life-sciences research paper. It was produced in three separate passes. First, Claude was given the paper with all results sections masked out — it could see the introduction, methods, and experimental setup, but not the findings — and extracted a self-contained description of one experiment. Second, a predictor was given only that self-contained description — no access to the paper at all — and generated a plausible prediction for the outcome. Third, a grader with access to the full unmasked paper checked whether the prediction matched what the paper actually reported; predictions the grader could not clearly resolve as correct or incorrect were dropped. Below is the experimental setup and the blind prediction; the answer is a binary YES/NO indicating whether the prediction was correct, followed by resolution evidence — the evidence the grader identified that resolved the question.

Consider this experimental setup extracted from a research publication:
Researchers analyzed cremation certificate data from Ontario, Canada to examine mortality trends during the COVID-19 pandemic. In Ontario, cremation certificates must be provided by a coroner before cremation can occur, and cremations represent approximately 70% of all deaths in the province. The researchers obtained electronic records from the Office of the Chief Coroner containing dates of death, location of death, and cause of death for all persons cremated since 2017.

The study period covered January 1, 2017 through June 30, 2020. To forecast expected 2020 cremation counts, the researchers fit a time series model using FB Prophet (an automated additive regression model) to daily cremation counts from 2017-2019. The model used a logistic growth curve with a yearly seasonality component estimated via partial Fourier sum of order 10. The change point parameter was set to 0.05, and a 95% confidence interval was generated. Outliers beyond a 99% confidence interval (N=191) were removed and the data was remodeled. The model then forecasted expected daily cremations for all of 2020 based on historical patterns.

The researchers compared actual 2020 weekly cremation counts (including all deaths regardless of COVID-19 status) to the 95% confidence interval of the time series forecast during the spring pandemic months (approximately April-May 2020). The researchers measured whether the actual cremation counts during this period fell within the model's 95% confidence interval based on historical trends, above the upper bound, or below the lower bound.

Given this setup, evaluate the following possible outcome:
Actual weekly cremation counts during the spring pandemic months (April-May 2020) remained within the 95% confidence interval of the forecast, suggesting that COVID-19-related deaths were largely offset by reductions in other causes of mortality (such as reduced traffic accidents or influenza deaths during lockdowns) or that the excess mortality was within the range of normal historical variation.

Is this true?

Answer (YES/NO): NO